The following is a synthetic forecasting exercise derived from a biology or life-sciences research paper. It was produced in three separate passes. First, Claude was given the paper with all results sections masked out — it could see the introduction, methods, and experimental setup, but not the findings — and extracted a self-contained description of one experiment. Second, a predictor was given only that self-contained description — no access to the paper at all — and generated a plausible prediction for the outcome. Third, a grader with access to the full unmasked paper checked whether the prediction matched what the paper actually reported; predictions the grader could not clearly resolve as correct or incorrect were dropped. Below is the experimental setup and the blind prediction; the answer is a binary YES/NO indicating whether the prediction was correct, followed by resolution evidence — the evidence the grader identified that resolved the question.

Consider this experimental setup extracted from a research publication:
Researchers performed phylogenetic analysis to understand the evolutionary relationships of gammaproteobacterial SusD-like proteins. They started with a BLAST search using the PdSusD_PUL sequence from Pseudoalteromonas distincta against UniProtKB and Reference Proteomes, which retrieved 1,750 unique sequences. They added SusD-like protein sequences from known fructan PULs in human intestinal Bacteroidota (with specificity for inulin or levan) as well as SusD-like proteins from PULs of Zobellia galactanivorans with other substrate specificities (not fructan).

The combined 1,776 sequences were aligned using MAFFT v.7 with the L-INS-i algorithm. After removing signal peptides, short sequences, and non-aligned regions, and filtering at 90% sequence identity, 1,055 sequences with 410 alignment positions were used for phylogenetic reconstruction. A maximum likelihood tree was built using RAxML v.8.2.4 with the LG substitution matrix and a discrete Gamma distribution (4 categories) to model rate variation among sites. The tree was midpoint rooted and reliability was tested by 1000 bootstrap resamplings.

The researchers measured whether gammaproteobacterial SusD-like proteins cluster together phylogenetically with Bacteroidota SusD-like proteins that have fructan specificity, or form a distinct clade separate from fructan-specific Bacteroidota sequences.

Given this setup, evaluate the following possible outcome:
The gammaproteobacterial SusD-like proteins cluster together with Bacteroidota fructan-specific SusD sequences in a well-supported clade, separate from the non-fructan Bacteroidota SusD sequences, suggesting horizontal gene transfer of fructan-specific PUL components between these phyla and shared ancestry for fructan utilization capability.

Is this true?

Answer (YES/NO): NO